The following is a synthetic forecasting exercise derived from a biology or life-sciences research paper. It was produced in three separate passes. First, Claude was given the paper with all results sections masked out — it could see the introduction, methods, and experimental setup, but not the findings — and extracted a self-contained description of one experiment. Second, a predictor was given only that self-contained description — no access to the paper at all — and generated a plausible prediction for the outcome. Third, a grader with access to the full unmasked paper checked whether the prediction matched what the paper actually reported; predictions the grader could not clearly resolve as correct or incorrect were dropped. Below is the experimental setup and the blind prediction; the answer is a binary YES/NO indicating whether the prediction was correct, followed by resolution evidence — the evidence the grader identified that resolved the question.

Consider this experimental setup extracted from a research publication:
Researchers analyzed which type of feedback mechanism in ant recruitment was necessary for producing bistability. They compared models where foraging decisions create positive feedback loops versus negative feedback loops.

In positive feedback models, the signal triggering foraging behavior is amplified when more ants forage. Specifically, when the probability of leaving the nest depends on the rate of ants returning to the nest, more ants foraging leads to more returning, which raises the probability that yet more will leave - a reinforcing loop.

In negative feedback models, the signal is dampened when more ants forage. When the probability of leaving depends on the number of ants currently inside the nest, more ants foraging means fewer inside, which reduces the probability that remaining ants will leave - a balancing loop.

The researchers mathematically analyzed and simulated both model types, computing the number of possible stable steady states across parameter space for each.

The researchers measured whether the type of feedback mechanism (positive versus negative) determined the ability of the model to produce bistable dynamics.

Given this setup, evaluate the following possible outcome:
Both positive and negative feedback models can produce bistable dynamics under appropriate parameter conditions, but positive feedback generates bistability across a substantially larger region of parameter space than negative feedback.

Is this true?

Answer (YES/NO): NO